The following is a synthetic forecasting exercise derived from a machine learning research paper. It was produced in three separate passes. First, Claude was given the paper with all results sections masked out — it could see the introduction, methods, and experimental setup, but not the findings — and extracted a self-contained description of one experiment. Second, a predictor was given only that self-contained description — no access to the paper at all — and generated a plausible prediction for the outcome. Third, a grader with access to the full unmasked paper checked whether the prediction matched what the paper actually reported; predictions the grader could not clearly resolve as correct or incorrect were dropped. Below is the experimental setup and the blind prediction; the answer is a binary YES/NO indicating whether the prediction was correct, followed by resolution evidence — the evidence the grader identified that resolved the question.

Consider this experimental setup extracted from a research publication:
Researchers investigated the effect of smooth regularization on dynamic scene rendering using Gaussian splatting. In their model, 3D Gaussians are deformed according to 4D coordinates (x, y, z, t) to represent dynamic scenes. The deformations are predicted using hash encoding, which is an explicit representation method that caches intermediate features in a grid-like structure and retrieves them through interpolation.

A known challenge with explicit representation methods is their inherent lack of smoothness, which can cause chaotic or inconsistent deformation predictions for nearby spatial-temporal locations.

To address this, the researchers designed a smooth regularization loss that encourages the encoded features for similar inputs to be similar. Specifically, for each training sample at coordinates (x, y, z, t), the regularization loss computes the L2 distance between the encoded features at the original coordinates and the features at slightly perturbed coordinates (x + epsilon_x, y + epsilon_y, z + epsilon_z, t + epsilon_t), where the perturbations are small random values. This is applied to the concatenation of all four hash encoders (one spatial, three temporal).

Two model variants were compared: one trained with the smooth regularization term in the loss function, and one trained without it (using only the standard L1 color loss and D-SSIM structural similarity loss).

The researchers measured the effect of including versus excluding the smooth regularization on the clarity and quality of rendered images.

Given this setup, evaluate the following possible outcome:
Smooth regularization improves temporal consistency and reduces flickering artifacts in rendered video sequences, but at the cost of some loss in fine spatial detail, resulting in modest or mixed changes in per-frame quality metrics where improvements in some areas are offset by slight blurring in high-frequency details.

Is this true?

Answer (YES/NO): NO